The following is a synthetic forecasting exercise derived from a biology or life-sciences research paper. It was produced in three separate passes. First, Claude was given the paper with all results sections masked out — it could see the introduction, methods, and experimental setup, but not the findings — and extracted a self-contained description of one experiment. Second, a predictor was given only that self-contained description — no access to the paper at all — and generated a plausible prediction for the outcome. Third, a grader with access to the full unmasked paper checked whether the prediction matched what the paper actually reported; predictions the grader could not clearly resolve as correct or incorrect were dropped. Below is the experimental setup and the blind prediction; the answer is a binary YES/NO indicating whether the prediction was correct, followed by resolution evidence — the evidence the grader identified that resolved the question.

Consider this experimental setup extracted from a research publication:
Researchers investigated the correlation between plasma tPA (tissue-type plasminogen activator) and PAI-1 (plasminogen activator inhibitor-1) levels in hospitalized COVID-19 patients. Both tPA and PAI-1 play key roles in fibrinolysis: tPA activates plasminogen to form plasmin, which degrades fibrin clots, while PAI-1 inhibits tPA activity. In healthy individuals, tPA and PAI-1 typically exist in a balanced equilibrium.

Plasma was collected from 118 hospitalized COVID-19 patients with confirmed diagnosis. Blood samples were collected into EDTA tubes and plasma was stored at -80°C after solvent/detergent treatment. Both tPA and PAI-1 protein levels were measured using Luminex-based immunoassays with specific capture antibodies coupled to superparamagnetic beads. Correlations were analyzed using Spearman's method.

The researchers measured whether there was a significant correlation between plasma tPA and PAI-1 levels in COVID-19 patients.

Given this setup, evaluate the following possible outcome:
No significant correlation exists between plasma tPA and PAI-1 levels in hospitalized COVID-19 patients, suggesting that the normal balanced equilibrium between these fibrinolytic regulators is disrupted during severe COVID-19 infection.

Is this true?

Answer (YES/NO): NO